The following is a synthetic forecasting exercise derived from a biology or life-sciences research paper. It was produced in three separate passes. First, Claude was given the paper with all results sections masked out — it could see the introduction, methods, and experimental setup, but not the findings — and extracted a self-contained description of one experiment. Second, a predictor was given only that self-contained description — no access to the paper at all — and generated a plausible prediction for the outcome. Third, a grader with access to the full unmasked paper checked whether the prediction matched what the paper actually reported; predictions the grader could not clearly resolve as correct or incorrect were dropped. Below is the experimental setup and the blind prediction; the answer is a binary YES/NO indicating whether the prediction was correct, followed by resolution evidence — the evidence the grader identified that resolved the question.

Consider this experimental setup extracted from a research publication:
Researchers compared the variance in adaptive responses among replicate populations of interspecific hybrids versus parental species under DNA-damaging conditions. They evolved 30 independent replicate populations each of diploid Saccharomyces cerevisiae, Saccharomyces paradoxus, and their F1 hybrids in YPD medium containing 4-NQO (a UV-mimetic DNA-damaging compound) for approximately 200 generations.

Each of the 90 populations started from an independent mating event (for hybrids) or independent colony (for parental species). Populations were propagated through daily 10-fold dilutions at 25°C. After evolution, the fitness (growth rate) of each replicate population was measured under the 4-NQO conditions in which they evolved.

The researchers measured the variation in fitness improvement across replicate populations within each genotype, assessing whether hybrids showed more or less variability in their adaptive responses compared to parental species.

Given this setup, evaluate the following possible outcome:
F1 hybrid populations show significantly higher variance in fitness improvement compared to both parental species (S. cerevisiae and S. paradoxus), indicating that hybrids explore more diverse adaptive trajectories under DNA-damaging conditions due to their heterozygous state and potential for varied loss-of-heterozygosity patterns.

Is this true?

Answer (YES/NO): NO